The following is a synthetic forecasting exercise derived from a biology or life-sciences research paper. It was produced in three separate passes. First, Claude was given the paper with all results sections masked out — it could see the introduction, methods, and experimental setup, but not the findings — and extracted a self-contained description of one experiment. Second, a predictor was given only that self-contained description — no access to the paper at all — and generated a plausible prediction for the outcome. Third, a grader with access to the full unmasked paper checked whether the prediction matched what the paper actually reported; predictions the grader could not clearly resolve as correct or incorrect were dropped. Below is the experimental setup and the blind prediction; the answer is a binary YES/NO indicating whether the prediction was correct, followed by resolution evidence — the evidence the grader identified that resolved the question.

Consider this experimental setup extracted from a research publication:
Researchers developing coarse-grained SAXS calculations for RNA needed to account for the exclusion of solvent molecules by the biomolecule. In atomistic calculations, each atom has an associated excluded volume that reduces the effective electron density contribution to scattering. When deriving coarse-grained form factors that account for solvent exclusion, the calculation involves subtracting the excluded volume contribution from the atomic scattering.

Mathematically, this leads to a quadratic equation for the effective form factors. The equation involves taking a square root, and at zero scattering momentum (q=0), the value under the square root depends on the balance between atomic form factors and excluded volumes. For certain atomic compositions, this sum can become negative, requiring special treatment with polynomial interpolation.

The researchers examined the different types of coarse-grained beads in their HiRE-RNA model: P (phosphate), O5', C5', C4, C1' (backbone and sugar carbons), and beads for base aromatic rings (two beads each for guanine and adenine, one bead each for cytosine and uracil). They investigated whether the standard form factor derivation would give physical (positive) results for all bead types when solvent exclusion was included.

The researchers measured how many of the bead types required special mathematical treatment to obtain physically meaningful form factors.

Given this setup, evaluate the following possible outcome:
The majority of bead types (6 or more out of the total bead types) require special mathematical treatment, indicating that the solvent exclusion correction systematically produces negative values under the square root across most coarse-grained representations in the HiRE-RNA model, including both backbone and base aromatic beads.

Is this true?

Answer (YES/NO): NO